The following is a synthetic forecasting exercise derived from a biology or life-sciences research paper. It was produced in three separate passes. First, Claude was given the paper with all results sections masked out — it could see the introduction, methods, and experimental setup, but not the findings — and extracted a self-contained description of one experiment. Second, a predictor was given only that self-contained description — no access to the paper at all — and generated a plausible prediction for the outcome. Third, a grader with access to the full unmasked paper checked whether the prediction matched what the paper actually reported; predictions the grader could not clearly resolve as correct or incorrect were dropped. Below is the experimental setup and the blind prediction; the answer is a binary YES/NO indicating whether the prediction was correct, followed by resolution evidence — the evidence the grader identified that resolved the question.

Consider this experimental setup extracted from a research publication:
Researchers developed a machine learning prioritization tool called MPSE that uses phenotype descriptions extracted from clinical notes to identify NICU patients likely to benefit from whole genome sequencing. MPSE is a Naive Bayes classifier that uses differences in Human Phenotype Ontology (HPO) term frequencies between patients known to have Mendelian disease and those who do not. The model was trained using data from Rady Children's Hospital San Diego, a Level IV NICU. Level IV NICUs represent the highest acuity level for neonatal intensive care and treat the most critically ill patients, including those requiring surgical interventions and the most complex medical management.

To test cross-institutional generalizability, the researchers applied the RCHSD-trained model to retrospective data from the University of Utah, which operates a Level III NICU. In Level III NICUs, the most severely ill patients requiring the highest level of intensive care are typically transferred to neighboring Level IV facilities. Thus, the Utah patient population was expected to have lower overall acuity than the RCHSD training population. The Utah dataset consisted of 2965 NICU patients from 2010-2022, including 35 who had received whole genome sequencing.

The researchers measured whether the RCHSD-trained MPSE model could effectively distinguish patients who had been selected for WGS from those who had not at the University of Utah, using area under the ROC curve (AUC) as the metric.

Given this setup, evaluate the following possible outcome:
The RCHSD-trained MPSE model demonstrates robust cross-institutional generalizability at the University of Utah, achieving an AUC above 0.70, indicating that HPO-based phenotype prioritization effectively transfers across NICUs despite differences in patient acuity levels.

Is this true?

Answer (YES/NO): YES